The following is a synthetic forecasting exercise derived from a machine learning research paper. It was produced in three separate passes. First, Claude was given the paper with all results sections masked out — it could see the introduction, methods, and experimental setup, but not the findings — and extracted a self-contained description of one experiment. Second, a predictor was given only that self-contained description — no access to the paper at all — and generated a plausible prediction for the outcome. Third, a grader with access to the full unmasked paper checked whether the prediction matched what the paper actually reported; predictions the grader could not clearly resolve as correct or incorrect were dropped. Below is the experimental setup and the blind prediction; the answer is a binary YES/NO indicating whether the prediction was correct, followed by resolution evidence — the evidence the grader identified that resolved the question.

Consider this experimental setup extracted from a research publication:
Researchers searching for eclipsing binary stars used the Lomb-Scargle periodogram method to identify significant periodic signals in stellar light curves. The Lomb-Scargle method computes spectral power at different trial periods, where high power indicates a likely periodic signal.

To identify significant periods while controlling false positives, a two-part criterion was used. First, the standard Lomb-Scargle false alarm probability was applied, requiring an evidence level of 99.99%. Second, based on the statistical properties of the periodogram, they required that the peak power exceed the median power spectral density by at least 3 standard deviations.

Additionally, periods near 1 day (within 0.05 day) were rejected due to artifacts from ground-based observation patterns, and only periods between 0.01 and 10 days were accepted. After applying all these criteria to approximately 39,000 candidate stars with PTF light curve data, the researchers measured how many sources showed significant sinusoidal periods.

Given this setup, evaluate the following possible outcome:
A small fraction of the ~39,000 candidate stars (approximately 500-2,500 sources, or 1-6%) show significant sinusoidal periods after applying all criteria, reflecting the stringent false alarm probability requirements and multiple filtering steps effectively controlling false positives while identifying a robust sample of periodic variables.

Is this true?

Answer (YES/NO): NO